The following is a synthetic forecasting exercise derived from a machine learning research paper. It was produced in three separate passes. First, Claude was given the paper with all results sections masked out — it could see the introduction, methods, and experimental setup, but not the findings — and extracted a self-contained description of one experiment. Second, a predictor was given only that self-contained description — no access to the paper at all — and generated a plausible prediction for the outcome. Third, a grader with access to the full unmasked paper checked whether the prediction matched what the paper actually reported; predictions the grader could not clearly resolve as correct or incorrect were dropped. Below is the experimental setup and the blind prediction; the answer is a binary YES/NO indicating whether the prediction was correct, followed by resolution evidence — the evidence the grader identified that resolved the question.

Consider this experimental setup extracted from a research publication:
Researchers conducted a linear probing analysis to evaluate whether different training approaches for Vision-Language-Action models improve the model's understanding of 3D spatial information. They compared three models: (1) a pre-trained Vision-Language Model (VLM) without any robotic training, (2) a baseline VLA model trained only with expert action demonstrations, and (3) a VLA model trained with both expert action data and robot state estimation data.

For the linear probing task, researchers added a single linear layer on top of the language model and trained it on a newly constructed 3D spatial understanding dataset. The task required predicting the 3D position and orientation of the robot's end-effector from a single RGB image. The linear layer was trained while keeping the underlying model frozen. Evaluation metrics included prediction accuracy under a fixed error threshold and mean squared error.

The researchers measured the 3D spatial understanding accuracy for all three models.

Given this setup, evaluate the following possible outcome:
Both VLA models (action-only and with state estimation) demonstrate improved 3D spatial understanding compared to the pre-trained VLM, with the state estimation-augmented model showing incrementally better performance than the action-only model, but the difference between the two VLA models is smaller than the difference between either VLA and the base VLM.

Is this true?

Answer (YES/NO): NO